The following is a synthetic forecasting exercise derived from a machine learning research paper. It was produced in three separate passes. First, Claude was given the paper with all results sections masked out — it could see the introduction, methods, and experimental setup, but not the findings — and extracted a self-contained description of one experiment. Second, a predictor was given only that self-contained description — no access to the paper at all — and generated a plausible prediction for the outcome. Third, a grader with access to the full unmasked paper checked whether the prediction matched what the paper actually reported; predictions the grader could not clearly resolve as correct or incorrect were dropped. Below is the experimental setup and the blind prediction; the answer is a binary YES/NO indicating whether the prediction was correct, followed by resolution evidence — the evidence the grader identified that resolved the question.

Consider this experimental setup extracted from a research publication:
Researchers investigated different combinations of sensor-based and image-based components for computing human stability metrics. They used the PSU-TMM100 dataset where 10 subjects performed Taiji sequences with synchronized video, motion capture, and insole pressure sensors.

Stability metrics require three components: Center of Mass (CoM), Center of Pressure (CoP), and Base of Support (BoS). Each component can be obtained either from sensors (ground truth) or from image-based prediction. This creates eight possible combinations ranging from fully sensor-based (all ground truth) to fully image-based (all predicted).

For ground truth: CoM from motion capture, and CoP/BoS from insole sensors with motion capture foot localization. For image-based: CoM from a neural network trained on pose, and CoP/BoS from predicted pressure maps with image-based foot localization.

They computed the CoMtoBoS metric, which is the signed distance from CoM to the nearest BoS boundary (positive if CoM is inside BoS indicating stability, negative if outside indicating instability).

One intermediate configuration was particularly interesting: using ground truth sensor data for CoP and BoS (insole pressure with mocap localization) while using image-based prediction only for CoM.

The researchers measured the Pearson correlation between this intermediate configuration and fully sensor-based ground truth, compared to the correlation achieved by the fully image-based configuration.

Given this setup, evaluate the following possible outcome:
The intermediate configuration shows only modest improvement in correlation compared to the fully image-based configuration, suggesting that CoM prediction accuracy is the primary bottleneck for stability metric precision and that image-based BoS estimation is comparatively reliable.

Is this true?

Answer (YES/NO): NO